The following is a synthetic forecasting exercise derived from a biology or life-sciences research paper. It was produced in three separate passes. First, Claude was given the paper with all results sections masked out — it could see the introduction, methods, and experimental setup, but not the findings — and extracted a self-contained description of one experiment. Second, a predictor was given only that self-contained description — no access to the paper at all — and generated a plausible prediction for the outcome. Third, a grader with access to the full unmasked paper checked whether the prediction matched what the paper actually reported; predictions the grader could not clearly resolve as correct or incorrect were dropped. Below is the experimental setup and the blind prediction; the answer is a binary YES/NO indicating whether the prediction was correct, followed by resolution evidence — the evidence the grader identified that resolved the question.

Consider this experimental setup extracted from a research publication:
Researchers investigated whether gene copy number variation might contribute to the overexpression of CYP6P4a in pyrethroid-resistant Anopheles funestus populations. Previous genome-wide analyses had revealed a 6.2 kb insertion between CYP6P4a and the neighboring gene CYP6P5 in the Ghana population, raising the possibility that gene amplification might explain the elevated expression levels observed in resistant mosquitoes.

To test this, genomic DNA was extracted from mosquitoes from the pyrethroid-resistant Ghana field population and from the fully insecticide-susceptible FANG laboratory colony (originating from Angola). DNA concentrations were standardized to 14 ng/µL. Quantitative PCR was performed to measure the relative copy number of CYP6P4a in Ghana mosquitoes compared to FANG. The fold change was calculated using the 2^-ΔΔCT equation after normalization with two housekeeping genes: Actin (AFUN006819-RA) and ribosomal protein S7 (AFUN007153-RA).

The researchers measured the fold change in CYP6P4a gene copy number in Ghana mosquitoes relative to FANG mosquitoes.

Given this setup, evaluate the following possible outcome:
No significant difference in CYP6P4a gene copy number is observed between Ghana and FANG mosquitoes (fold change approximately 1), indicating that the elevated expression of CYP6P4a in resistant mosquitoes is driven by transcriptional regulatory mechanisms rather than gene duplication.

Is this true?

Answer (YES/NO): NO